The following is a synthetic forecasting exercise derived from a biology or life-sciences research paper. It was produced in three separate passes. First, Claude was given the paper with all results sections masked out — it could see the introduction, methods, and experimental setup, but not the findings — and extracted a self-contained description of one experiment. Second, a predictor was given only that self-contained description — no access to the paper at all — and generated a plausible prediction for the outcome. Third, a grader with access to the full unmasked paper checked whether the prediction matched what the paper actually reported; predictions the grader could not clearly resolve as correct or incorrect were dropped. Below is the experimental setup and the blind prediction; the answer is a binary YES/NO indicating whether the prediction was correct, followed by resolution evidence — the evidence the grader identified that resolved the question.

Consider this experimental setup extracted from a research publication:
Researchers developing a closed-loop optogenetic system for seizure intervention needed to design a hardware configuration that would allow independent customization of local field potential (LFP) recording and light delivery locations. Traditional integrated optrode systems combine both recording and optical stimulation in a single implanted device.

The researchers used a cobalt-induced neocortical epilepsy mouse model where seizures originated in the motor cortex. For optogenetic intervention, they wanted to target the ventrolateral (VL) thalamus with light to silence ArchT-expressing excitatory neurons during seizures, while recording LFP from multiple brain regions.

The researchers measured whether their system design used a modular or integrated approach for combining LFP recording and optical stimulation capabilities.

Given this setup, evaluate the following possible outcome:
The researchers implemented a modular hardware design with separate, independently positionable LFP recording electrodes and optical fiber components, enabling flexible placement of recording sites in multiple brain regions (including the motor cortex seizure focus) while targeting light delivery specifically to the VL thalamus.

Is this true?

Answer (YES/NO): YES